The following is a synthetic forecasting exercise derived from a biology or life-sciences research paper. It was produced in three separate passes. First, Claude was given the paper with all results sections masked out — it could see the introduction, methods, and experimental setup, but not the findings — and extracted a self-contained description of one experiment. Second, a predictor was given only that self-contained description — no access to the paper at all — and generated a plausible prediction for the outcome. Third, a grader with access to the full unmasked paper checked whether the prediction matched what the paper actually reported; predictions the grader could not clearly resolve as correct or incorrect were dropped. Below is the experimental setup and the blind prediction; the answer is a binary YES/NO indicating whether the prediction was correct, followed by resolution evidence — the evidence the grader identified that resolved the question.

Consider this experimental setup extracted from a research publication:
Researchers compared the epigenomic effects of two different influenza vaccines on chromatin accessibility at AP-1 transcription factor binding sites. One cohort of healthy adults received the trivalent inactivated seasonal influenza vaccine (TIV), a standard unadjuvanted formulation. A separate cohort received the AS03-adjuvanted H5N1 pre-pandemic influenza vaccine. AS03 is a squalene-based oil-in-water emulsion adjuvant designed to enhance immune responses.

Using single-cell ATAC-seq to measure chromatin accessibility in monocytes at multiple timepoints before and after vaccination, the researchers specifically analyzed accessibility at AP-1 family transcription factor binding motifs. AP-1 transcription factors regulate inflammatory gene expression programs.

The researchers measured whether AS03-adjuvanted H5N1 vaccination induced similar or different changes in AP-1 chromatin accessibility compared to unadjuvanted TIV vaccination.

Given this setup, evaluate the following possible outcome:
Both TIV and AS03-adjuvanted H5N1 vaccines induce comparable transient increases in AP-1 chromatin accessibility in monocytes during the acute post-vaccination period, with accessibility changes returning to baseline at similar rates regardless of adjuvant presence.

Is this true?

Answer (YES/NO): NO